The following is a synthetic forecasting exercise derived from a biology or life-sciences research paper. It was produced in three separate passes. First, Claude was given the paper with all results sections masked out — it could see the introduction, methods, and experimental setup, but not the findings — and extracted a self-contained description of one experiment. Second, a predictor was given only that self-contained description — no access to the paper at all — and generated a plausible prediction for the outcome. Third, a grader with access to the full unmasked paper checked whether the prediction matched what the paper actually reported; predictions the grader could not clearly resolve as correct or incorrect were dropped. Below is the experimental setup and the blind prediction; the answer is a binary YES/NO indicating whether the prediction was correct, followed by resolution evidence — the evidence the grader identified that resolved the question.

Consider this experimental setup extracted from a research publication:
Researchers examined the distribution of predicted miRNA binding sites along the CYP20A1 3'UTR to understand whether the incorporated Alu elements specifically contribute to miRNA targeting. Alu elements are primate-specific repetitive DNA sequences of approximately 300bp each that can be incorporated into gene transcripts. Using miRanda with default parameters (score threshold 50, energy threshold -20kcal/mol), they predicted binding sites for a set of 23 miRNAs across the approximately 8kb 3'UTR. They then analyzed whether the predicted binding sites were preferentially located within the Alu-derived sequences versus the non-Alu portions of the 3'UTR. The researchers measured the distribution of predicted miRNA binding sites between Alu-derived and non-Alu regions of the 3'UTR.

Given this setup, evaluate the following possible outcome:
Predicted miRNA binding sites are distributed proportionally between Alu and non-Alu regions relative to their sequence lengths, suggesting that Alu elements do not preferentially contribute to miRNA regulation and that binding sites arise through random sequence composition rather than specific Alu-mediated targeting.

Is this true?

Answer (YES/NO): NO